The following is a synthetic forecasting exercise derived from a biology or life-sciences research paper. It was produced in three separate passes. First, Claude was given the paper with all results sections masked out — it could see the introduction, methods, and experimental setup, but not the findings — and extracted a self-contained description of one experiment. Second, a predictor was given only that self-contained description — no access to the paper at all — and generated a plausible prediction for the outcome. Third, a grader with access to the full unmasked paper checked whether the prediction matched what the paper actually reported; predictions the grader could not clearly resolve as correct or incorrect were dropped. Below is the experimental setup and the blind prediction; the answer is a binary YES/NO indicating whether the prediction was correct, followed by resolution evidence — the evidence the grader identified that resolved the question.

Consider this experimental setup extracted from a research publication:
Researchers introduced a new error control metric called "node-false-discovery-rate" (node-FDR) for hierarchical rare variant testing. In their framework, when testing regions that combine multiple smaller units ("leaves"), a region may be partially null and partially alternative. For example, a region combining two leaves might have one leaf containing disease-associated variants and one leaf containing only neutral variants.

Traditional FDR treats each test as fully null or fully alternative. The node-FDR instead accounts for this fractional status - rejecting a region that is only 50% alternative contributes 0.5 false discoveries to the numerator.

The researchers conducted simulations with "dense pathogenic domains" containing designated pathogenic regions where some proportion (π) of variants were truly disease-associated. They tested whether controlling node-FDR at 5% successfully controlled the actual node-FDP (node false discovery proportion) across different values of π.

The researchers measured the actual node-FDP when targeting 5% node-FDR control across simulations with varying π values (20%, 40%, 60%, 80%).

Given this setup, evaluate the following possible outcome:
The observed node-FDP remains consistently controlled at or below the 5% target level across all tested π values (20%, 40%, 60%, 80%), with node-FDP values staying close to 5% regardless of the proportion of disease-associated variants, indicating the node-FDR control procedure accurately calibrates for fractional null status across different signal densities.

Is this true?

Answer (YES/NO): NO